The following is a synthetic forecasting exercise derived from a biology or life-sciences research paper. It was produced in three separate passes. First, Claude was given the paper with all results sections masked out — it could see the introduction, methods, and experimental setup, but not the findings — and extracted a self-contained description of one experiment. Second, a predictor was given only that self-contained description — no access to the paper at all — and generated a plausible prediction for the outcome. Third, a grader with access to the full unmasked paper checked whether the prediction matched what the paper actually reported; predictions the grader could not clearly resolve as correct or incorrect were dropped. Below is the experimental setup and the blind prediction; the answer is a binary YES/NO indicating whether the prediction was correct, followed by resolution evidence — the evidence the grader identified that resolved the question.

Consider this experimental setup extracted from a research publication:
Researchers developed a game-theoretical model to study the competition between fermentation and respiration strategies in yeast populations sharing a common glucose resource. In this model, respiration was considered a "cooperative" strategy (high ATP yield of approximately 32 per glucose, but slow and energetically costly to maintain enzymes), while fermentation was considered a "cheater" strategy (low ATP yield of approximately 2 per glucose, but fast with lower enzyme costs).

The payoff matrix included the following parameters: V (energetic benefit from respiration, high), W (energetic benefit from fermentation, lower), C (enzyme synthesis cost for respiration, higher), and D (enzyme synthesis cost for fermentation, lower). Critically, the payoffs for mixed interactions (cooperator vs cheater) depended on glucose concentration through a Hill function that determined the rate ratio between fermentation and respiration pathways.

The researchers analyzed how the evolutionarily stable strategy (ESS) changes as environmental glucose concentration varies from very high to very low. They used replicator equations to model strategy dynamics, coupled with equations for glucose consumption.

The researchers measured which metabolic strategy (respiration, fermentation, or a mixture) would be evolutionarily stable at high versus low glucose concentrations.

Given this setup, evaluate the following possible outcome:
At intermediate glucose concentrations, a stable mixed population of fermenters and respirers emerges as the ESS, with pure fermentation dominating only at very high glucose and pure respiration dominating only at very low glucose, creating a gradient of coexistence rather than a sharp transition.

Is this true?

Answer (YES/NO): YES